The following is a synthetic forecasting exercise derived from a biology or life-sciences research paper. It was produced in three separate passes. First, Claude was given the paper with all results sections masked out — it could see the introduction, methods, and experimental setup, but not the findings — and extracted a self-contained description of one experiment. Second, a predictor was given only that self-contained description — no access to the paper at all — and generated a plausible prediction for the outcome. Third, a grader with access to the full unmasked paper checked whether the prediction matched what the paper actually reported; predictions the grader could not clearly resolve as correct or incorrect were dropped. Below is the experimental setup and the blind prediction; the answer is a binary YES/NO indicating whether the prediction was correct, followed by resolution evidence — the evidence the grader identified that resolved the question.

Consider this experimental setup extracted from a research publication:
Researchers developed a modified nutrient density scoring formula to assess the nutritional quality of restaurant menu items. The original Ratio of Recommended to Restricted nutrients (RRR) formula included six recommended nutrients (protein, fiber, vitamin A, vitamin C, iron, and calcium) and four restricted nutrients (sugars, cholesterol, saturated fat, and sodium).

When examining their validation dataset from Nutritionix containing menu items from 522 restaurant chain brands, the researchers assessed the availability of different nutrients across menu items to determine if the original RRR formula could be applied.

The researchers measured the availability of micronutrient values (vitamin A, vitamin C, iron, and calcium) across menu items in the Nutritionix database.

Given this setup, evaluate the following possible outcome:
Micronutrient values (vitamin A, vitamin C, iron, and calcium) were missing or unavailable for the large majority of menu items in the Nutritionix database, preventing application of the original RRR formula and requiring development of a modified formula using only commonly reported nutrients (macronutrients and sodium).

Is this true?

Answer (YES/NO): YES